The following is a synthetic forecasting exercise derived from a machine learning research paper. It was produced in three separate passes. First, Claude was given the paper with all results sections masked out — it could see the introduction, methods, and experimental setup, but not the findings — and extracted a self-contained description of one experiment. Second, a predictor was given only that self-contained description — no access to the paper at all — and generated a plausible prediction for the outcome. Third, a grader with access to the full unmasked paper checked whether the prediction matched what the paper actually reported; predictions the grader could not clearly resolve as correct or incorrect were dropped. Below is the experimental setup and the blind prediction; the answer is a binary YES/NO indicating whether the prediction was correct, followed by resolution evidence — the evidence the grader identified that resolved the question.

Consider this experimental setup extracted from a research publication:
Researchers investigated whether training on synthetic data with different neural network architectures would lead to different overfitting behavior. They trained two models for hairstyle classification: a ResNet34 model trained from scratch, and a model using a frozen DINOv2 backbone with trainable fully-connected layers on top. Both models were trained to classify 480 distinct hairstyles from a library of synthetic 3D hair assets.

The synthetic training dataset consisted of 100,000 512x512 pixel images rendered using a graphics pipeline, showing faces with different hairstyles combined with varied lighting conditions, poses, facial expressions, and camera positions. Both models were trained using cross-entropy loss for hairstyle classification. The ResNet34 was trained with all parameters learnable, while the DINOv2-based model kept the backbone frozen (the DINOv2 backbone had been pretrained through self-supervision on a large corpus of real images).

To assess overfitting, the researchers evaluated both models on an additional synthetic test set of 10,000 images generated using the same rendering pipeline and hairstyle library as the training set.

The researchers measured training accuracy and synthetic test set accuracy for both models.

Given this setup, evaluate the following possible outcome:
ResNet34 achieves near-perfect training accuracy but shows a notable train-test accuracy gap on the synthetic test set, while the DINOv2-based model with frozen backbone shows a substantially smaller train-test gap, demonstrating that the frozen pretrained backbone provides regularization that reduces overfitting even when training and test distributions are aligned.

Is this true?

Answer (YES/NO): NO